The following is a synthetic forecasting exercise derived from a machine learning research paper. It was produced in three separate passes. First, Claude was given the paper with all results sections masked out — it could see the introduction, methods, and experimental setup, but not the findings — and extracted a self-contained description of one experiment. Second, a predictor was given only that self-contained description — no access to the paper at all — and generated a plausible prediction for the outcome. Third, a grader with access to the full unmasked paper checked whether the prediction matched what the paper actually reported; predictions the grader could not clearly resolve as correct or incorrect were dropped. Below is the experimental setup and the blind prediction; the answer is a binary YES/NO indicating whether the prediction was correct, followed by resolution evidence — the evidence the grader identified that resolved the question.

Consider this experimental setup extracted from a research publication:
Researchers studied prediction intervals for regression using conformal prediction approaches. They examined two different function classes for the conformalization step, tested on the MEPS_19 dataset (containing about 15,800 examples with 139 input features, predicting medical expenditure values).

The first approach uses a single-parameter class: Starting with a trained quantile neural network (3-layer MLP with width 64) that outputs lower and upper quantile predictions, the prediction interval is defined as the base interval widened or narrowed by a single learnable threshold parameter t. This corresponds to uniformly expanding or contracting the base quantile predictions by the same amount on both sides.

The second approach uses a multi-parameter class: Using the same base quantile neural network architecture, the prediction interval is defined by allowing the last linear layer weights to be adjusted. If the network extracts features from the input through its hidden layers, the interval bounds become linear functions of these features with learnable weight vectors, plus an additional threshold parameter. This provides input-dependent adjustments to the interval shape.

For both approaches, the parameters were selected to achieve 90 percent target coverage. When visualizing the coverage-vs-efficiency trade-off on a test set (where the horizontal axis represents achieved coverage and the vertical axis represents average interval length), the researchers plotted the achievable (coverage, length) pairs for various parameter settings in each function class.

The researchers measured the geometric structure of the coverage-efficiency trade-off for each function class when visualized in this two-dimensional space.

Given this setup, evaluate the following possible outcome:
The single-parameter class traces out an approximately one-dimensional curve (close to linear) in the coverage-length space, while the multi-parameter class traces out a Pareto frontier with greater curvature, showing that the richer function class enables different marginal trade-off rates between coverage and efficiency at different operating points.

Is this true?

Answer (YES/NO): NO